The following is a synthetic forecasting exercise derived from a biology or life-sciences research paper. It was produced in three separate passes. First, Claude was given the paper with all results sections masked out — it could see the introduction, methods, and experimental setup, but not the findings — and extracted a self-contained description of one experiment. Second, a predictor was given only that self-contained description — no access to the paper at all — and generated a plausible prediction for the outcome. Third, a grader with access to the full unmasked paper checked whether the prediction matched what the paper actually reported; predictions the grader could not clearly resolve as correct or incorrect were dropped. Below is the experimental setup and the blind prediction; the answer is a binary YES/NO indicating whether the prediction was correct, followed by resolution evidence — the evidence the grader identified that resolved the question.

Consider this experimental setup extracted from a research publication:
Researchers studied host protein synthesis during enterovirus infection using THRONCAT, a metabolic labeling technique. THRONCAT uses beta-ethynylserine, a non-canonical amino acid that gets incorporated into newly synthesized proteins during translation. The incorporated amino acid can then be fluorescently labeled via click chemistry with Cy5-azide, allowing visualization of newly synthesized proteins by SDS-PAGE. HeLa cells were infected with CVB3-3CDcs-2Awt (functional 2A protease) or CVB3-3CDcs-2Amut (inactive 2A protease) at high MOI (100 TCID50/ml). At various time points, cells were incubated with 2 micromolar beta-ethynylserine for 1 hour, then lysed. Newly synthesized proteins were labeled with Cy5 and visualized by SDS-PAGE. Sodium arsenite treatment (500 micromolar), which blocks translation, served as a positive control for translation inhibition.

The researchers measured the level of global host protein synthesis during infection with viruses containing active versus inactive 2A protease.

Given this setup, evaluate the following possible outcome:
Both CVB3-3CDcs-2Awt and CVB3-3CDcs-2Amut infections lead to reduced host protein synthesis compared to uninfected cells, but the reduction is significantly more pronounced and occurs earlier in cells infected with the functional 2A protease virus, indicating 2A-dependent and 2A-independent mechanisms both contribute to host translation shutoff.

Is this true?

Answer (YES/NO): NO